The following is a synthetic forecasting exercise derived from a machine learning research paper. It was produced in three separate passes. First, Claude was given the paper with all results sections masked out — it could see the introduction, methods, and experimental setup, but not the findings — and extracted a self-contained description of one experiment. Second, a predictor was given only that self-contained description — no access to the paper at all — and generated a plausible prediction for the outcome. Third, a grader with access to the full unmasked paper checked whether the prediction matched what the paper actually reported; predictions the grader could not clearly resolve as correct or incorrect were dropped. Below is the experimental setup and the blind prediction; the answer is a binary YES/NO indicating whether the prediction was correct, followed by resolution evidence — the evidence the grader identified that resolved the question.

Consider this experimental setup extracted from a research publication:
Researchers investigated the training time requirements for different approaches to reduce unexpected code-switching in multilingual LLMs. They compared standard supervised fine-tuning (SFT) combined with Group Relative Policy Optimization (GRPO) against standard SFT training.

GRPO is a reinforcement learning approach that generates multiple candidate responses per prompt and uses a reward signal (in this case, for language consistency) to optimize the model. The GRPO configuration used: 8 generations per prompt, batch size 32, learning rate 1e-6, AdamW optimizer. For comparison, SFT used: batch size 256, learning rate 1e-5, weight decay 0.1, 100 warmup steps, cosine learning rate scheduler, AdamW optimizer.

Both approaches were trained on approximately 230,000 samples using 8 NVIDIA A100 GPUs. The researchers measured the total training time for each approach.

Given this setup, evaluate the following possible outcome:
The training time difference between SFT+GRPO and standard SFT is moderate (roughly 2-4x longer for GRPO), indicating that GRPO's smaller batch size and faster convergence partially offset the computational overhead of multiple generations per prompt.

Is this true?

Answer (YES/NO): NO